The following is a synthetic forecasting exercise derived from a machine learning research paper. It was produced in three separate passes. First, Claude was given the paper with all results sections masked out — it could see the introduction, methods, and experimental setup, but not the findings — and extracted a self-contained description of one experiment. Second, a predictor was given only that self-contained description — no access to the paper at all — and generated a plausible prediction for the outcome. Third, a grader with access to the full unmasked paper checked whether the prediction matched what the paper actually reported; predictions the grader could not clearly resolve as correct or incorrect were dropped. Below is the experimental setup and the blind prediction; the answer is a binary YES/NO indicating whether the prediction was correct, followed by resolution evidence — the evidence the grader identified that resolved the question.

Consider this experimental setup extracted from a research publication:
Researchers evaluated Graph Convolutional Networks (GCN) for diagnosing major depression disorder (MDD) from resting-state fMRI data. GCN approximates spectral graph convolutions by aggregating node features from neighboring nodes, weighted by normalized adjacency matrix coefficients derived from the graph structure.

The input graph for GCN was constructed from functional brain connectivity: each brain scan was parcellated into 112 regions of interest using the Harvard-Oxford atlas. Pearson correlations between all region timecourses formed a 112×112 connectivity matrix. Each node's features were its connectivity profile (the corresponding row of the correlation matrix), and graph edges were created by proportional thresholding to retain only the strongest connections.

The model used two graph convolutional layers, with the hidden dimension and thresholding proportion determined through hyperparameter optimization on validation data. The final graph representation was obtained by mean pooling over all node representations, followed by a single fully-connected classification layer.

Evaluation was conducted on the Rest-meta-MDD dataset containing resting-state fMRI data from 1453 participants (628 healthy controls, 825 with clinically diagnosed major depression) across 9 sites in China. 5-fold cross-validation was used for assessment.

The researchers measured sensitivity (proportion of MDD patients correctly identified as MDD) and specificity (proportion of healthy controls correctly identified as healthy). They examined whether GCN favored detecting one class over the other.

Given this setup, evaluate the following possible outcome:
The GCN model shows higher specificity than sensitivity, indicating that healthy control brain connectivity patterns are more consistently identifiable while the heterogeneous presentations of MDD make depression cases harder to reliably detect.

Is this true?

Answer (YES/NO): YES